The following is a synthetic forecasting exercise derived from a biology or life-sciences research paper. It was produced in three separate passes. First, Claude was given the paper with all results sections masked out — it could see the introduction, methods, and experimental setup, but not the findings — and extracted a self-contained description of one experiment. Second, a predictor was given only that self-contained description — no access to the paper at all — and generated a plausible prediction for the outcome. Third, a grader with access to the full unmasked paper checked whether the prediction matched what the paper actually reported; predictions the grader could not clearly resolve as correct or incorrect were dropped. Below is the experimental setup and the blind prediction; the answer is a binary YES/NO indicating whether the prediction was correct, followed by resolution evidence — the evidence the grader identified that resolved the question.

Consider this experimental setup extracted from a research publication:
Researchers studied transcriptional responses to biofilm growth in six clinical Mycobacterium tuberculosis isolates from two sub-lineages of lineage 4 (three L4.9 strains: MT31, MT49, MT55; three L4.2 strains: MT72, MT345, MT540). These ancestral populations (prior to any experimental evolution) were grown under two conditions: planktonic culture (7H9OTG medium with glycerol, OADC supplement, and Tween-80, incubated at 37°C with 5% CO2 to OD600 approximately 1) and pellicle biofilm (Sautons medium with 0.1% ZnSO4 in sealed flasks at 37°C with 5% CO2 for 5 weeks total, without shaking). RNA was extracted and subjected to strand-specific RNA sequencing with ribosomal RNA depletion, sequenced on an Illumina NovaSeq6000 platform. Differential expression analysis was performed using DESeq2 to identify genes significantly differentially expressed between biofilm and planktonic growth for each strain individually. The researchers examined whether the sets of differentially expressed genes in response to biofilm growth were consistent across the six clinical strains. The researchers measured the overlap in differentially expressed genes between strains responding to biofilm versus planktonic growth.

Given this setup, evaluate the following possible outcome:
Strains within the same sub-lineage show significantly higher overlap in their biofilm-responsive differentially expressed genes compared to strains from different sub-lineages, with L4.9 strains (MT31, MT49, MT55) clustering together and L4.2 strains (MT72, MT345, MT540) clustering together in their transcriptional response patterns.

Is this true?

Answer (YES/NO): NO